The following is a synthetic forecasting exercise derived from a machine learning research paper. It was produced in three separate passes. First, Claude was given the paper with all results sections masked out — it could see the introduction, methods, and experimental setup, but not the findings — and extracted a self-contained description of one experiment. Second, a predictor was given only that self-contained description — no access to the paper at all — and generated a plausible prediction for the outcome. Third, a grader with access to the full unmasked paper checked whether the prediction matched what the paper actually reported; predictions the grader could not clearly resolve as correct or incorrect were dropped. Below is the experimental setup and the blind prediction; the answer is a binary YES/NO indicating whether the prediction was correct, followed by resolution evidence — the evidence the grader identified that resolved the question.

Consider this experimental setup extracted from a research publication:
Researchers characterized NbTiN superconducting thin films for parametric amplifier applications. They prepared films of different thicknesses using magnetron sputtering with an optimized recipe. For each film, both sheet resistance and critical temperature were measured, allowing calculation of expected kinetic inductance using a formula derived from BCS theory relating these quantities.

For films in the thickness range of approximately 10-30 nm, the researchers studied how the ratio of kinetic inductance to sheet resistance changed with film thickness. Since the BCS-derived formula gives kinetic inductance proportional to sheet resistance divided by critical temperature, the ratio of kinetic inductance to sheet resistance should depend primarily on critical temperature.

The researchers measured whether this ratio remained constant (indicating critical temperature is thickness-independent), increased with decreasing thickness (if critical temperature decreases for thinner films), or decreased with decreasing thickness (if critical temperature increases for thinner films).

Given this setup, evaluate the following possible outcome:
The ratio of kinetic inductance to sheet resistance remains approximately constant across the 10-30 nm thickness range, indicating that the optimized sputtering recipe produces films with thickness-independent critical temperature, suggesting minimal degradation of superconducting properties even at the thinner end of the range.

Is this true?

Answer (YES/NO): NO